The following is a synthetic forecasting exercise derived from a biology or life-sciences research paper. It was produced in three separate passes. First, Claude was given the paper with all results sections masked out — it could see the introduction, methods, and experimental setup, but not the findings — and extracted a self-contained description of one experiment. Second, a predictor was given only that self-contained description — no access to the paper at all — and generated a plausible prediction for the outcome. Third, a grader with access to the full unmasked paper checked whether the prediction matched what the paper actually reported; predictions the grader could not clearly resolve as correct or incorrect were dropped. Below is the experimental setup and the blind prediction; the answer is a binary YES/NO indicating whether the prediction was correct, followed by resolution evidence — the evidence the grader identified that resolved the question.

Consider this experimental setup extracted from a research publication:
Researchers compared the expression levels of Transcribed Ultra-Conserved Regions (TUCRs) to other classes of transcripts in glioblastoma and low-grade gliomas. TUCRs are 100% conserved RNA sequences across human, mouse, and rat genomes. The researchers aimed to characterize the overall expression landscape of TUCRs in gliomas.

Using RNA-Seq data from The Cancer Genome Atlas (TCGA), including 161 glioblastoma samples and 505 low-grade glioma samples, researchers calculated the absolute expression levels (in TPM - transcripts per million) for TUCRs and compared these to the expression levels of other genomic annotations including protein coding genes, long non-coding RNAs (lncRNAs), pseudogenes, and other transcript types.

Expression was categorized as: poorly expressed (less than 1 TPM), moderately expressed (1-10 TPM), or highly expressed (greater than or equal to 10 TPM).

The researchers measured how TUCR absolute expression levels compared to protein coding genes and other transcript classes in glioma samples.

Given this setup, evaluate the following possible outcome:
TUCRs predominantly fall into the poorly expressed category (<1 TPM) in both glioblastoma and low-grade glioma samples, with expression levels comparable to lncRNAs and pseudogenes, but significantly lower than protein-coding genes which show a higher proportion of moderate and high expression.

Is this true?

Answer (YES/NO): NO